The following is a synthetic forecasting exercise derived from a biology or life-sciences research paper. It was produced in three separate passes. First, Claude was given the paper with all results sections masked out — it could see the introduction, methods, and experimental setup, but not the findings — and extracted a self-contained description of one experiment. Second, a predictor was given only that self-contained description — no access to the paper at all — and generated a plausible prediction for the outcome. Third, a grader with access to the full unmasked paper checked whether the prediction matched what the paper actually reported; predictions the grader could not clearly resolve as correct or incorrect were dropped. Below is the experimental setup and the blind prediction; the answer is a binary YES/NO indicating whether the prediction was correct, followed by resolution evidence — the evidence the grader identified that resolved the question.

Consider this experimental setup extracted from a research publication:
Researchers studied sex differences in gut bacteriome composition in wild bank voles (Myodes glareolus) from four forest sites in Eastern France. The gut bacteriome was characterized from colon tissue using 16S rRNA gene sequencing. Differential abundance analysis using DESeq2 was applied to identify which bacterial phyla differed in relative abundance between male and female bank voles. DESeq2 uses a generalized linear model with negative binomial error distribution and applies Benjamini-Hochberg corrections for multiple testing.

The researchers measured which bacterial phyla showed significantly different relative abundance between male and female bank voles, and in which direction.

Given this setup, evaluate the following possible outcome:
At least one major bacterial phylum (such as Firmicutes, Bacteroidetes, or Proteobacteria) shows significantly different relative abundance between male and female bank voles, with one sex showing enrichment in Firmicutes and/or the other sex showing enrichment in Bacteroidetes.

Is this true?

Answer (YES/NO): YES